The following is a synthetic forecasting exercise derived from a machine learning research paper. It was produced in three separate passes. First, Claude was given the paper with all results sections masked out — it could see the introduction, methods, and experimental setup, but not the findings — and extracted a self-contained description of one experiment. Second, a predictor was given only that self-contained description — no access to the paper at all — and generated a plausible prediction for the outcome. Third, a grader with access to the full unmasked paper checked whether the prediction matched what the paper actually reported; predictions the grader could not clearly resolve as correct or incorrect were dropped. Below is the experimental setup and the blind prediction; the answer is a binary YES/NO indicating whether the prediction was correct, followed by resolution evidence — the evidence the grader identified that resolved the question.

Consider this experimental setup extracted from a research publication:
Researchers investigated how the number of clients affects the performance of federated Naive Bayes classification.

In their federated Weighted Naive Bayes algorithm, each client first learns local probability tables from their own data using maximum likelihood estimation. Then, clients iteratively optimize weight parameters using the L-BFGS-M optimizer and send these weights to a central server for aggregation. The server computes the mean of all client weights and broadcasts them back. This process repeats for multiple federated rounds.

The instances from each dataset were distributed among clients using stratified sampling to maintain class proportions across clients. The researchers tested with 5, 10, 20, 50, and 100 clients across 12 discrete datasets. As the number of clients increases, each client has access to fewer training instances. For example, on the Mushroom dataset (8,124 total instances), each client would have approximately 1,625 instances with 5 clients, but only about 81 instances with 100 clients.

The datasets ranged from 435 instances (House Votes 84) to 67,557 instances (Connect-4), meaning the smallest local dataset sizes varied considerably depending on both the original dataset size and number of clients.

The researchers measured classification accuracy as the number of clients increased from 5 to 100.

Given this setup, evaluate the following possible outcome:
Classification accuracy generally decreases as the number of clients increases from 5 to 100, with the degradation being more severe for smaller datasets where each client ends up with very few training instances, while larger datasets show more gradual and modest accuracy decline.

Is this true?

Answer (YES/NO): YES